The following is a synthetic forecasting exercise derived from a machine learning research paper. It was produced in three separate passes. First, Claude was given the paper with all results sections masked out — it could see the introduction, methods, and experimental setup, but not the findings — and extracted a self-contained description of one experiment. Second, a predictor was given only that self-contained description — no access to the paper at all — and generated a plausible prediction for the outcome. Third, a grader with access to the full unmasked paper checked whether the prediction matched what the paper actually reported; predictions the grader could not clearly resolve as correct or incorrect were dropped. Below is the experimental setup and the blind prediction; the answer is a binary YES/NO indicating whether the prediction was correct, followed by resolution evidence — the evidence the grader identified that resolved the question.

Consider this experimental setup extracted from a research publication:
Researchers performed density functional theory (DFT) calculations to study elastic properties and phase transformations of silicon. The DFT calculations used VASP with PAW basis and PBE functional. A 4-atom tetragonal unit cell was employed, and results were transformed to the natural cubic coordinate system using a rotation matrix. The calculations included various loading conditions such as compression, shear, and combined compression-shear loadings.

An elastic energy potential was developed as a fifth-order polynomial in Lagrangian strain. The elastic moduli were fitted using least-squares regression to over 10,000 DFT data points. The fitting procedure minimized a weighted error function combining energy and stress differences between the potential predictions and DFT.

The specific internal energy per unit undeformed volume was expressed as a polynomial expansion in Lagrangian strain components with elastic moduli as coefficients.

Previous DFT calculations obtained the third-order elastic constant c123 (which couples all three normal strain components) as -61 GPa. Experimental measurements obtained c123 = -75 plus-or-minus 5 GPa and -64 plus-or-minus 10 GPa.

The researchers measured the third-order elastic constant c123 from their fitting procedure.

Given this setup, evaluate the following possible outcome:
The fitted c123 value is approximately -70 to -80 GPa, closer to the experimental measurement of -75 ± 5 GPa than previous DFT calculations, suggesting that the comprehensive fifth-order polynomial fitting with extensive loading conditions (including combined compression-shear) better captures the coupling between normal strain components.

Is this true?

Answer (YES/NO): NO